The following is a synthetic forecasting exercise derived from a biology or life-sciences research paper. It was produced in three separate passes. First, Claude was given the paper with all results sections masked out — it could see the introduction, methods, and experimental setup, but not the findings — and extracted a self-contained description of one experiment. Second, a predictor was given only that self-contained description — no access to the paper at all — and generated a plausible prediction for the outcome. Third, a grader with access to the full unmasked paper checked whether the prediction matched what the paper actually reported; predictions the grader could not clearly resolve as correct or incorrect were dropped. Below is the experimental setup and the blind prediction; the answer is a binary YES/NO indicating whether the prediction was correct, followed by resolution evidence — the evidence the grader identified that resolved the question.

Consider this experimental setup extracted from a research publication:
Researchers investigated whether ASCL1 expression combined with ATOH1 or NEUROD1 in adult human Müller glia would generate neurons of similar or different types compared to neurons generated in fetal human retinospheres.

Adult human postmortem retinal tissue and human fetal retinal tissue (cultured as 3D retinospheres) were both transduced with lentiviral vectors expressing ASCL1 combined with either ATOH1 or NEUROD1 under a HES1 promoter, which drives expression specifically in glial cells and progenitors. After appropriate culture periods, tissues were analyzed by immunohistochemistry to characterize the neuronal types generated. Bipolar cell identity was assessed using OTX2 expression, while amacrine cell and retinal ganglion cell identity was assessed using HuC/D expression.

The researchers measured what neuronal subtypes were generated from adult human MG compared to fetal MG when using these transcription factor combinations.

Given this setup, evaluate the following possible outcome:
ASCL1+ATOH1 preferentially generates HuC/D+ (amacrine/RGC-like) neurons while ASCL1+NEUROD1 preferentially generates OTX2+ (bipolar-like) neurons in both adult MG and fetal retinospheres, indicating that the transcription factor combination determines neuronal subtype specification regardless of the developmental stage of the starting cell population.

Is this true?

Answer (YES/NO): NO